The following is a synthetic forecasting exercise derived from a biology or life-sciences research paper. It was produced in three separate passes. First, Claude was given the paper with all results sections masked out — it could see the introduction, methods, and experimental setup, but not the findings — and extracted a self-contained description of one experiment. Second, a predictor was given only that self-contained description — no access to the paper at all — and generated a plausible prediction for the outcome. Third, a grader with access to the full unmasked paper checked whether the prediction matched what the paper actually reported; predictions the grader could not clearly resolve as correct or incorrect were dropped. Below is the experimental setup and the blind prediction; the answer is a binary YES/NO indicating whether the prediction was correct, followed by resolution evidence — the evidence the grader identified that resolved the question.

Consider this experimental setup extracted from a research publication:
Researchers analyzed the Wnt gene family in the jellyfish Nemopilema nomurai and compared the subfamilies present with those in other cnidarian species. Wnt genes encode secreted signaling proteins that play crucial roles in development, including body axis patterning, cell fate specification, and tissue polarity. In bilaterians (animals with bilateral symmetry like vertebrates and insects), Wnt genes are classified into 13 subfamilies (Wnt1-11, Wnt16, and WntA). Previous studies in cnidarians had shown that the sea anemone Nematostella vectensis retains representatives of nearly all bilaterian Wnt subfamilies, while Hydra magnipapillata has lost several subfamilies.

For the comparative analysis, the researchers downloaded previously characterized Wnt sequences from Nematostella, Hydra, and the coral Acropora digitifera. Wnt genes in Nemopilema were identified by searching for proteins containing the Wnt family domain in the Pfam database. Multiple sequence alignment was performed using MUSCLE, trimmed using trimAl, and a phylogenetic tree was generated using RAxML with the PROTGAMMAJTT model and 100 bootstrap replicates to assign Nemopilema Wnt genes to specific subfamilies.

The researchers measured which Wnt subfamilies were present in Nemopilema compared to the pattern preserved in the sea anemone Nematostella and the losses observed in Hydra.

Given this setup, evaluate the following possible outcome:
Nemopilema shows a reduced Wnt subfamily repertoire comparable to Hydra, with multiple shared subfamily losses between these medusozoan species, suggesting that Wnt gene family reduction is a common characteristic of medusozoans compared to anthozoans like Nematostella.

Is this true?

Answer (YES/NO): NO